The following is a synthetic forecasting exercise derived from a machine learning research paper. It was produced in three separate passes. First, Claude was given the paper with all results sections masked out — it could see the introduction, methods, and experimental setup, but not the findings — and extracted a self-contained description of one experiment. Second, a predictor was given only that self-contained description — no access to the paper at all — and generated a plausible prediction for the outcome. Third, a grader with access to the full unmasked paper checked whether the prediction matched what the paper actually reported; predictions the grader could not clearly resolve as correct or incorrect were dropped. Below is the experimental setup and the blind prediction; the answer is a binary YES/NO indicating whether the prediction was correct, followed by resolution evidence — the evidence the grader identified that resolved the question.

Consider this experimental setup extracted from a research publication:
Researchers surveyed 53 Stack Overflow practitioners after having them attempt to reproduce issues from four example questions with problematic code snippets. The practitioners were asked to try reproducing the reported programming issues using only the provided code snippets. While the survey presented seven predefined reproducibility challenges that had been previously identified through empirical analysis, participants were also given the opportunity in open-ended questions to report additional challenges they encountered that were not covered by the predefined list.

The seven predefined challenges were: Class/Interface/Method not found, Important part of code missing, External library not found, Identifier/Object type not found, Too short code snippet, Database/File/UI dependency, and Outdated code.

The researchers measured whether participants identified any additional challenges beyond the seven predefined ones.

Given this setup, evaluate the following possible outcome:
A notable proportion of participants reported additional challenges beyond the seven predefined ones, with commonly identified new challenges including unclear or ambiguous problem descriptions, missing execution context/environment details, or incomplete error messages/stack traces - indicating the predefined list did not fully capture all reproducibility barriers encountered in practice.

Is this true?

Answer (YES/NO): NO